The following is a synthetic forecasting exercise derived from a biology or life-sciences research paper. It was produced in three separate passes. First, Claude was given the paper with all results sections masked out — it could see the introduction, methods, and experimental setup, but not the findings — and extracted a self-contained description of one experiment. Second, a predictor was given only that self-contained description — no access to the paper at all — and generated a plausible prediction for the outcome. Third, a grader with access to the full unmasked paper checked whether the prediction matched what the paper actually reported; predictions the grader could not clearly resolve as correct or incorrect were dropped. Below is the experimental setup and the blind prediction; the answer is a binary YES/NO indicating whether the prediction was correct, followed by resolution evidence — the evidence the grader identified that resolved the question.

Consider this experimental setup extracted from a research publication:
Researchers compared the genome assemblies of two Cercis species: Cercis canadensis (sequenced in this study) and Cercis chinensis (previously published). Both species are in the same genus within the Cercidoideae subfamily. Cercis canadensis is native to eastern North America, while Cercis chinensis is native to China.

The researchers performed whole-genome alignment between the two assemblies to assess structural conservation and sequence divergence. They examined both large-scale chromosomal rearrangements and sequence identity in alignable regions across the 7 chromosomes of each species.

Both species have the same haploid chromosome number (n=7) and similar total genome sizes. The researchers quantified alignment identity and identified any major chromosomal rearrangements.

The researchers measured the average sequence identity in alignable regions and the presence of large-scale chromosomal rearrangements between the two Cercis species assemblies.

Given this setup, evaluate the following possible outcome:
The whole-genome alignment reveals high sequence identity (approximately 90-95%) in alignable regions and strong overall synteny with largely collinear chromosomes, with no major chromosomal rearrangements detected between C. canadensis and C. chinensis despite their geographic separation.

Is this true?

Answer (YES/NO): NO